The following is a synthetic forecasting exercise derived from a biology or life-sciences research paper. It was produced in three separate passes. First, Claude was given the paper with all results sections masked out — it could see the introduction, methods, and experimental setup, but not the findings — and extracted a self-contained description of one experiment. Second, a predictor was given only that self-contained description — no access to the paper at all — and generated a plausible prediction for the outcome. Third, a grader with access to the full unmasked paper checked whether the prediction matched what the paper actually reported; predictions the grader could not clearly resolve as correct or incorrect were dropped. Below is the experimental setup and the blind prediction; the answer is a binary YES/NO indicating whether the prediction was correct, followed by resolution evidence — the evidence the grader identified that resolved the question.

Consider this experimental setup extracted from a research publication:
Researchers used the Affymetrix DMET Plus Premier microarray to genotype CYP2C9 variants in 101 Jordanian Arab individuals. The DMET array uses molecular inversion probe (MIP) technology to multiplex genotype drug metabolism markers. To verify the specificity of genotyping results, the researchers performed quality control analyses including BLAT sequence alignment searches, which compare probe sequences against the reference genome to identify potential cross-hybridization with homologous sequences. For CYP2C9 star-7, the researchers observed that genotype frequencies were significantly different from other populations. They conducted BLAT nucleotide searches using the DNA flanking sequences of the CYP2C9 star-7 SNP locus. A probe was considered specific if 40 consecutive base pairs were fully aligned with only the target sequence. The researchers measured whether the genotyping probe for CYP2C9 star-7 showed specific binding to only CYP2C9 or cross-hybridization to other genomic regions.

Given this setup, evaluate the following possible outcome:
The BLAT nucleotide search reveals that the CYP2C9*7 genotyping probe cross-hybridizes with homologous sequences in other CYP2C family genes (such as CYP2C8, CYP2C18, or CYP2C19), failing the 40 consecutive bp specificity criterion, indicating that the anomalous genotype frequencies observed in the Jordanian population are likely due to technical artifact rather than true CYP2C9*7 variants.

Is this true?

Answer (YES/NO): YES